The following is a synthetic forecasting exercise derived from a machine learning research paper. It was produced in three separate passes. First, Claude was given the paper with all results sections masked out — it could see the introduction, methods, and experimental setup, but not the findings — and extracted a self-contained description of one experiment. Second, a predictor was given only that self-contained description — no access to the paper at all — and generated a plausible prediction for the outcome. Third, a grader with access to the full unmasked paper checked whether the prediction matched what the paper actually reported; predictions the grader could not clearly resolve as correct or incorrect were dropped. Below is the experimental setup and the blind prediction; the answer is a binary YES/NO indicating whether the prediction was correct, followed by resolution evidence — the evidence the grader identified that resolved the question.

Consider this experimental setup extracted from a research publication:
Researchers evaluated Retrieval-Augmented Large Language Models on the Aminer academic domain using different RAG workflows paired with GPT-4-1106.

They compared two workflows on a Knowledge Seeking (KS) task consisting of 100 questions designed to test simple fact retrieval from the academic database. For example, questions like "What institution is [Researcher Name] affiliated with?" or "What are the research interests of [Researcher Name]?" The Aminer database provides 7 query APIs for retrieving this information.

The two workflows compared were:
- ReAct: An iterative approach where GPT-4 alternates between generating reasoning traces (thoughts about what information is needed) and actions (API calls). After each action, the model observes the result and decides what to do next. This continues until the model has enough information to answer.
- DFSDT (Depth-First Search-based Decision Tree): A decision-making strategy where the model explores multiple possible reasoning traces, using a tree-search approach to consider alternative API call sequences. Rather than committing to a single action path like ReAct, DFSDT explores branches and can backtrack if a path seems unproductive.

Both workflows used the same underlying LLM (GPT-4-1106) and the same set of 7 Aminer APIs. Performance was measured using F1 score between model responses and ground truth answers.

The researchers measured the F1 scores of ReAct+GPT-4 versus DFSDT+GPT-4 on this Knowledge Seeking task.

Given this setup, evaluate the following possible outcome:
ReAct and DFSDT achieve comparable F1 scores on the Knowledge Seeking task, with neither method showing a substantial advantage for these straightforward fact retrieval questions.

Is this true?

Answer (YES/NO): NO